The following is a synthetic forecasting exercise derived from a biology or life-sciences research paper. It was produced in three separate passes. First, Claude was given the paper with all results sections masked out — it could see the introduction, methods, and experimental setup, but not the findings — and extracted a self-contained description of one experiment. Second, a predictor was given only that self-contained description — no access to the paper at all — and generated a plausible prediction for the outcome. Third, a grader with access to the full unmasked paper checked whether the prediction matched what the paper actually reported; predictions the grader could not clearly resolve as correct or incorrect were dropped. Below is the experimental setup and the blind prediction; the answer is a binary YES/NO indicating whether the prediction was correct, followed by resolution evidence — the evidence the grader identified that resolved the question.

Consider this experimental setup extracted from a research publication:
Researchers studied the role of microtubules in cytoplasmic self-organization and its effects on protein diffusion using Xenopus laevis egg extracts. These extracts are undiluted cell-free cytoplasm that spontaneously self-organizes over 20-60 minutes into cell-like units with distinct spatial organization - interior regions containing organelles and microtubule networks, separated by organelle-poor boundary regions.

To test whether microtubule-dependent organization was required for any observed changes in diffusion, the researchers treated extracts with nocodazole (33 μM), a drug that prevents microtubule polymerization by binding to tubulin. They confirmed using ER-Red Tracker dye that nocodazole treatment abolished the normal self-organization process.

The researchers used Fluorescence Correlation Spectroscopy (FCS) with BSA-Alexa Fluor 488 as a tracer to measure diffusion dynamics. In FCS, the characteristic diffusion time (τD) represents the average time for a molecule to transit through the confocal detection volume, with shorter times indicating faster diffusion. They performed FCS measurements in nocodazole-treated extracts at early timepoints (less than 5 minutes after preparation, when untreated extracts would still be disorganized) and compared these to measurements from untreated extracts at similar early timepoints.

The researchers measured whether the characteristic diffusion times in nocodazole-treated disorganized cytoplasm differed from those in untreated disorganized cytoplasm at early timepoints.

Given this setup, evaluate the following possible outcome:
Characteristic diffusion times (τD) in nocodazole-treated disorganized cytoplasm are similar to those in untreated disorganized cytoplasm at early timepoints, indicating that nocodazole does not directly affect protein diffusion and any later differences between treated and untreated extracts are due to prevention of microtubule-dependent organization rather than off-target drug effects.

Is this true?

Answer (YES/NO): YES